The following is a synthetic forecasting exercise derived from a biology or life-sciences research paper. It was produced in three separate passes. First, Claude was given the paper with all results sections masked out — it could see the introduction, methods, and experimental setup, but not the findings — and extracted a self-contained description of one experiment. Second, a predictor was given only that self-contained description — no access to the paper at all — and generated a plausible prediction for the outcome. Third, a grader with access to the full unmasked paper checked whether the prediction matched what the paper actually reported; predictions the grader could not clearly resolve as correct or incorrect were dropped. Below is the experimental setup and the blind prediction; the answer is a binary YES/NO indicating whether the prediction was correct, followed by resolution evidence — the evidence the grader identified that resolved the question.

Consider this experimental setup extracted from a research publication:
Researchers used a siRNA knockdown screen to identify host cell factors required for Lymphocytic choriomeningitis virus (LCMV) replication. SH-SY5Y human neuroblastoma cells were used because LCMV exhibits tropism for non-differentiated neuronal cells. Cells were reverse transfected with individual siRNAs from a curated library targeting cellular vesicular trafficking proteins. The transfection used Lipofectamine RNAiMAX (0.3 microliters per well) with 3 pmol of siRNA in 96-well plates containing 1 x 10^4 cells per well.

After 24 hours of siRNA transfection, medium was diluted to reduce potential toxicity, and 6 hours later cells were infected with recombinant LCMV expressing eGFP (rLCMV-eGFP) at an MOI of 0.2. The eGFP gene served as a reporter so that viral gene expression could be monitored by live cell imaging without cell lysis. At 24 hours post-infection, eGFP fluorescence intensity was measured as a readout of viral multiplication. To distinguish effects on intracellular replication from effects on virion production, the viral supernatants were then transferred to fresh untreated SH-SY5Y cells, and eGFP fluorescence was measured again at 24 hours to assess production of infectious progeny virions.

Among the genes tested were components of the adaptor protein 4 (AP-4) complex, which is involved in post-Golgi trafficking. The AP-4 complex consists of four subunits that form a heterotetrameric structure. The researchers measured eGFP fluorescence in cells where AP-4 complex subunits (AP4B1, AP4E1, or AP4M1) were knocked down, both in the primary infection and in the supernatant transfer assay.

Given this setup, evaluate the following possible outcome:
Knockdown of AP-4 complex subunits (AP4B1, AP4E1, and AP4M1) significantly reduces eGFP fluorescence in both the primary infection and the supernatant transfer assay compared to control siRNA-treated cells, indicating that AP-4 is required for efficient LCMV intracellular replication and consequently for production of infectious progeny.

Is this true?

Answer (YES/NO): NO